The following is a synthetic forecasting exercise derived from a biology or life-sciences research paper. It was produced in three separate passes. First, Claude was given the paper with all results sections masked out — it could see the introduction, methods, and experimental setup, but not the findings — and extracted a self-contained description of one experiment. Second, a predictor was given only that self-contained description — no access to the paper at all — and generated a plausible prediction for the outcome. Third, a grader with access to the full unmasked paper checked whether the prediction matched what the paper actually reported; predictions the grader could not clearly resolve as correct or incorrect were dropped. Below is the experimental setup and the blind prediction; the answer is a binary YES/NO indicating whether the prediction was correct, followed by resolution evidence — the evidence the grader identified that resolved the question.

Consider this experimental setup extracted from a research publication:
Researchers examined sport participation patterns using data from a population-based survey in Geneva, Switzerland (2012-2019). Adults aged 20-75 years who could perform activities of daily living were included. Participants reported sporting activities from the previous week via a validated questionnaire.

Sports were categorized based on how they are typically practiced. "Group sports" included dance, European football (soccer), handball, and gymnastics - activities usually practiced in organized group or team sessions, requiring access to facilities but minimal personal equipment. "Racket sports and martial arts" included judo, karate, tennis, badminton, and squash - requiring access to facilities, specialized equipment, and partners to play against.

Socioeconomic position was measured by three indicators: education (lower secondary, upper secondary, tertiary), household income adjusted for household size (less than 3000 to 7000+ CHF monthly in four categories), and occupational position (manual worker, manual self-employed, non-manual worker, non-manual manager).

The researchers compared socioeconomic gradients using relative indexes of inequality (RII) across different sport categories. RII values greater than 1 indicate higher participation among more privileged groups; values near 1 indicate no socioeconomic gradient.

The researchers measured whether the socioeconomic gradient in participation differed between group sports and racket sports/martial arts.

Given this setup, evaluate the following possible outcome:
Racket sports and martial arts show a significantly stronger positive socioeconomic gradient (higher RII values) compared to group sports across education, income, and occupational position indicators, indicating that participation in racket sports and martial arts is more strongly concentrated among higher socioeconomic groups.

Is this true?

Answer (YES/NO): YES